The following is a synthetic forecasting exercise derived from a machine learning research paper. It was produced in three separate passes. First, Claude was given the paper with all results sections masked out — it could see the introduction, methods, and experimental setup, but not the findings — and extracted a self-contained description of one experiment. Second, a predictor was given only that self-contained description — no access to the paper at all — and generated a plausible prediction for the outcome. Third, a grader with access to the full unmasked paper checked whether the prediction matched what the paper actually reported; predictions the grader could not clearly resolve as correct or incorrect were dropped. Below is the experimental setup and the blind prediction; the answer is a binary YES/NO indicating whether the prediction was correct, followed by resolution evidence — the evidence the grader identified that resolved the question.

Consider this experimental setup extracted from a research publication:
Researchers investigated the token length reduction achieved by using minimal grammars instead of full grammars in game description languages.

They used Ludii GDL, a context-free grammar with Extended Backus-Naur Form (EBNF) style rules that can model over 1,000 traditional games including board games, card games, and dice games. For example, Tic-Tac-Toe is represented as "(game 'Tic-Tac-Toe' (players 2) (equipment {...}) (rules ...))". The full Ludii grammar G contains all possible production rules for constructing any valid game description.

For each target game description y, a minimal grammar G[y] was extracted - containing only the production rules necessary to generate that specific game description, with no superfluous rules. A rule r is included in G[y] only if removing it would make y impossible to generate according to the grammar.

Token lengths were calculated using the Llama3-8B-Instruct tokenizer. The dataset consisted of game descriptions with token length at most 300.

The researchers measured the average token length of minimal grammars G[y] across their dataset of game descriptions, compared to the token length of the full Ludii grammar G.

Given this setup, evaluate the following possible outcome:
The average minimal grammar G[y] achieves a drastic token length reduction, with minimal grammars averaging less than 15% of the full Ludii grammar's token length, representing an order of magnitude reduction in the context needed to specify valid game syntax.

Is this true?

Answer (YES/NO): YES